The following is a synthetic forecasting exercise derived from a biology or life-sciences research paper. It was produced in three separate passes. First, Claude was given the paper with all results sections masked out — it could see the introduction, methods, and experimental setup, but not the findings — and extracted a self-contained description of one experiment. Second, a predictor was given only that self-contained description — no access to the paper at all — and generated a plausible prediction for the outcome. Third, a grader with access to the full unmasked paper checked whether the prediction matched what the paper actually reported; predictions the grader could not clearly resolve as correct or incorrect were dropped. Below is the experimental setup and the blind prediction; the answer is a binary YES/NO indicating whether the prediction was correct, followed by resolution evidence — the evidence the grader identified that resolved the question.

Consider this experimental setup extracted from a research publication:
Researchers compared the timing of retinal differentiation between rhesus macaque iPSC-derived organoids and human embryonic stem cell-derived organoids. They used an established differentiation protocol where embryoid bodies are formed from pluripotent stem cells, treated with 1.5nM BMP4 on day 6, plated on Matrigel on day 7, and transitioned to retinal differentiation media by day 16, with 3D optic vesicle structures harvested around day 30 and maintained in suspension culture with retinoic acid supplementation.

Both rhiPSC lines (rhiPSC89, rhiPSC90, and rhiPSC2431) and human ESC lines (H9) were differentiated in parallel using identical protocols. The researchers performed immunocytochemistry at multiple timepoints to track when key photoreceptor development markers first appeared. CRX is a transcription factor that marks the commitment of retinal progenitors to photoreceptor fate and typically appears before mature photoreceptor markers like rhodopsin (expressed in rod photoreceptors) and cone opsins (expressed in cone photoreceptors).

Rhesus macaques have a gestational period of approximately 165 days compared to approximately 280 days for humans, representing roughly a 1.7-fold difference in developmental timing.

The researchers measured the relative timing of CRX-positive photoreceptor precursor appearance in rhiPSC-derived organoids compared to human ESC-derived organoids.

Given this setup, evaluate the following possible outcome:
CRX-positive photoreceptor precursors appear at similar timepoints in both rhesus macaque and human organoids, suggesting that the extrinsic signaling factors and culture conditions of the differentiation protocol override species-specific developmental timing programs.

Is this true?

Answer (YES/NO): NO